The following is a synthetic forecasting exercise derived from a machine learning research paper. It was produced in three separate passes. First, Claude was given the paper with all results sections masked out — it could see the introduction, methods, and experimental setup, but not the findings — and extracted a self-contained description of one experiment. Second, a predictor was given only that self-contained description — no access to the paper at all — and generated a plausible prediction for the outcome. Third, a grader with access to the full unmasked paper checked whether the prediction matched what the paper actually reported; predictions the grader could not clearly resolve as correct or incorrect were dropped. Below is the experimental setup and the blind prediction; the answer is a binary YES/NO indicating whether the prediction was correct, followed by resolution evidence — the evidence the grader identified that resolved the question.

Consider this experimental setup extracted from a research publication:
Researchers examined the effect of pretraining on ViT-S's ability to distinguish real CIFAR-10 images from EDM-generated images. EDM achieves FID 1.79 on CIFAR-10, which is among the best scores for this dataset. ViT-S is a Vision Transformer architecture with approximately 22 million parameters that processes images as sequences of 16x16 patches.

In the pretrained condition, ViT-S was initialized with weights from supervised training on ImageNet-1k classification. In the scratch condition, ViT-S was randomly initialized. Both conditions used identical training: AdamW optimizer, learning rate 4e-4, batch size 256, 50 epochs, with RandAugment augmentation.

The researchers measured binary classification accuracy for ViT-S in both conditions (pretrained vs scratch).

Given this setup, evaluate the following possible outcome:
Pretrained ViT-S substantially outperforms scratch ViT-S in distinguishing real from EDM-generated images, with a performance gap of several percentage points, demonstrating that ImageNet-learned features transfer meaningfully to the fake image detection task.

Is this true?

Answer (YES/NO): YES